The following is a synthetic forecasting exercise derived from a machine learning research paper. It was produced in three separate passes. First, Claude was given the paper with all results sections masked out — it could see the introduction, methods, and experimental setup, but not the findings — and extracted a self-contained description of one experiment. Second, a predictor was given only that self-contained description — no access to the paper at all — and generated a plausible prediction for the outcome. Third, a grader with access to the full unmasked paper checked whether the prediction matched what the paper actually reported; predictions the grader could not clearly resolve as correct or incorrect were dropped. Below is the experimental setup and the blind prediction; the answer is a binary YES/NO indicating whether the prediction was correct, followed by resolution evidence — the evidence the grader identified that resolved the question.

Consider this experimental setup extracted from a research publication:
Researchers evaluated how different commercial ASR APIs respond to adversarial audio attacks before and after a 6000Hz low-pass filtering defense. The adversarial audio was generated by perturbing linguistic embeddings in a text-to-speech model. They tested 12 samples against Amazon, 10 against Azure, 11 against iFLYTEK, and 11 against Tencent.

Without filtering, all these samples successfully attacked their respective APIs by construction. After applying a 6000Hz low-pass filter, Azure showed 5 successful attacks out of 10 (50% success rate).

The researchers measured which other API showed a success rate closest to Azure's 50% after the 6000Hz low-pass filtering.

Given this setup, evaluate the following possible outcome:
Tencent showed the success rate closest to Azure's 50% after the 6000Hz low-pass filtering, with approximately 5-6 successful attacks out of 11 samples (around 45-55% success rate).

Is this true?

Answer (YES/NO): NO